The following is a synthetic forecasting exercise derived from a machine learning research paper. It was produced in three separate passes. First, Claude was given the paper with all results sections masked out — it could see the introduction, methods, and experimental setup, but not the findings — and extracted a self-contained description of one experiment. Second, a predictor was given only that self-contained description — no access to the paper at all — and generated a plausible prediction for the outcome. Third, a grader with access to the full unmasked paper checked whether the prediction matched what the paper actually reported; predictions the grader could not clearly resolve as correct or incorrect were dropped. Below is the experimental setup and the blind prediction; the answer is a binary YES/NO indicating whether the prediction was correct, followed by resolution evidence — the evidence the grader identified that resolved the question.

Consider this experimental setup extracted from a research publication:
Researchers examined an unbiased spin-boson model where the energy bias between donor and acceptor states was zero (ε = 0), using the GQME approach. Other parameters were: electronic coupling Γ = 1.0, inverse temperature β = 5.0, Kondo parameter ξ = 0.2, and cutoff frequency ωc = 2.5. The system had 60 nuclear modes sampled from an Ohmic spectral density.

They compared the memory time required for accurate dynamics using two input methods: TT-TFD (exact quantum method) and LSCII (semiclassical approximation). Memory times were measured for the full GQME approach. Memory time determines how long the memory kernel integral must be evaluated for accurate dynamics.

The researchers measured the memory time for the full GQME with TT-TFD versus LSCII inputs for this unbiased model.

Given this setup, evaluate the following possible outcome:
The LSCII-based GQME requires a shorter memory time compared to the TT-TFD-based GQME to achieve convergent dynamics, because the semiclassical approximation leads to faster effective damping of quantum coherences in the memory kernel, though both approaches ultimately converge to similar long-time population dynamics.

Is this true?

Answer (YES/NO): NO